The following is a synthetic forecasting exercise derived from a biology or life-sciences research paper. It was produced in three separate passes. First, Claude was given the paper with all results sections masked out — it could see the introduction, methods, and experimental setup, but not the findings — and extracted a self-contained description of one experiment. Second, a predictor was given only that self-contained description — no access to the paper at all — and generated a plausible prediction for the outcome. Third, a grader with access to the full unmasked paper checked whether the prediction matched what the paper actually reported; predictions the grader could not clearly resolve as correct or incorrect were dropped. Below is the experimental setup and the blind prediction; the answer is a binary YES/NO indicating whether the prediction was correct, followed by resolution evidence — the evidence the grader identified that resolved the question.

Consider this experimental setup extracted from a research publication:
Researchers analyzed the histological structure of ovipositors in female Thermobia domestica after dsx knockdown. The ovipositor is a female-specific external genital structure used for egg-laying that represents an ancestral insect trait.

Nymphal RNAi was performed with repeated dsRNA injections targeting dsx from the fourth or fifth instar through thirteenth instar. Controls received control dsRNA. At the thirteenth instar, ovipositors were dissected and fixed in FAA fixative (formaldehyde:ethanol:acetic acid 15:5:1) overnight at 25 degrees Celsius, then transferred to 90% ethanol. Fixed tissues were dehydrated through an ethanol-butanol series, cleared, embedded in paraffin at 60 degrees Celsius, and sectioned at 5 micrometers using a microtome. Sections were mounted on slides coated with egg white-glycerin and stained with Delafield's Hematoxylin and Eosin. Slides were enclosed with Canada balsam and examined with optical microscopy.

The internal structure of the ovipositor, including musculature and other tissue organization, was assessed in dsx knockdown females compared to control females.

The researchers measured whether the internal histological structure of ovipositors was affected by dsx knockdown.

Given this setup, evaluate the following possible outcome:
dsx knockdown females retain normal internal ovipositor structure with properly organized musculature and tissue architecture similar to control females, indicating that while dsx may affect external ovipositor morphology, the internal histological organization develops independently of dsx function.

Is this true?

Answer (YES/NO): YES